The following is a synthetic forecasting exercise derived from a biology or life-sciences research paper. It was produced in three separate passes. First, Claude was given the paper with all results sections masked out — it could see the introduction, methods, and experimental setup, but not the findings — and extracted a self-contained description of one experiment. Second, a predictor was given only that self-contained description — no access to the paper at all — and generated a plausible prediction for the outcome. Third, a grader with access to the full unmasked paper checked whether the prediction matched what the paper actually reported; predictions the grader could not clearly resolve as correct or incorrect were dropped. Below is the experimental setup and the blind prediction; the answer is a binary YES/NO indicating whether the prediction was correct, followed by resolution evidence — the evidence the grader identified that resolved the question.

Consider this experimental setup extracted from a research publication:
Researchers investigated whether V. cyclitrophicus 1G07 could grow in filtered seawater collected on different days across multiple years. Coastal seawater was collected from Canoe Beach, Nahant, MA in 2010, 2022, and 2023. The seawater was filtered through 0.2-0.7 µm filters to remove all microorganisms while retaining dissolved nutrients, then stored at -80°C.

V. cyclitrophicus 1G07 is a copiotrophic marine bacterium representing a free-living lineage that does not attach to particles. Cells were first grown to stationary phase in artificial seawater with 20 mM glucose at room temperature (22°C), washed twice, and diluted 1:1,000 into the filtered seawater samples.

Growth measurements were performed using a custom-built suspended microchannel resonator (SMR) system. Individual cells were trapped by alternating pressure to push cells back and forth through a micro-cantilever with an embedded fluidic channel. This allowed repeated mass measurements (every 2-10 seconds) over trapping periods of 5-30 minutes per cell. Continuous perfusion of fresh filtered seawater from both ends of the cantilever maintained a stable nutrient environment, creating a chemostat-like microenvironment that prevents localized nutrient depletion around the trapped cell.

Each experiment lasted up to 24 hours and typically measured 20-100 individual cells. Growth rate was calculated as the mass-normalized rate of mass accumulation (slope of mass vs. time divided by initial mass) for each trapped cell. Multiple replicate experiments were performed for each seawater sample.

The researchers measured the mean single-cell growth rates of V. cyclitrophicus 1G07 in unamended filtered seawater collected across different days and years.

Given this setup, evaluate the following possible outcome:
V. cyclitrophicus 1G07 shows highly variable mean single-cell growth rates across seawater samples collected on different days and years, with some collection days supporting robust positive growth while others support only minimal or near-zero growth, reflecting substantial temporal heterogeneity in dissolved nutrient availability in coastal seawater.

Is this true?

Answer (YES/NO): NO